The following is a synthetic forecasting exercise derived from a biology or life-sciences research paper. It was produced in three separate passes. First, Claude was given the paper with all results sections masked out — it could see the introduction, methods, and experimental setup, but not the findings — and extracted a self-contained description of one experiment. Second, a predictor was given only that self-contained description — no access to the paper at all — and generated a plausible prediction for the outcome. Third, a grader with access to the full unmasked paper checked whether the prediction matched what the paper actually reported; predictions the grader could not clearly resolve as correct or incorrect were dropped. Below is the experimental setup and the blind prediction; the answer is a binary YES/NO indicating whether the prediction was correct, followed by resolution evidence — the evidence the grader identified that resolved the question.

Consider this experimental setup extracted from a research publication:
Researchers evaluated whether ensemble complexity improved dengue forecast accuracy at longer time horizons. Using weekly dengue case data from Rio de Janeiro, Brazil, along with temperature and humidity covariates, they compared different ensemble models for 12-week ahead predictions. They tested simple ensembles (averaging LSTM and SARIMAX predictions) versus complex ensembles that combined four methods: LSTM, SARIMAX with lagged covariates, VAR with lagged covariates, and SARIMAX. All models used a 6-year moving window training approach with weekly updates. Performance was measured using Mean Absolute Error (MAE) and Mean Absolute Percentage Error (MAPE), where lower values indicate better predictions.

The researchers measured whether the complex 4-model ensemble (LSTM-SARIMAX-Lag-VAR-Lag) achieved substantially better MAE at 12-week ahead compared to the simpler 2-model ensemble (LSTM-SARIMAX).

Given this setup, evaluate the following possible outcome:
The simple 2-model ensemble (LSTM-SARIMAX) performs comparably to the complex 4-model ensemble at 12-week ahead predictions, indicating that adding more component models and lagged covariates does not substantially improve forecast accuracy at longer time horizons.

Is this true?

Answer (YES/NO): YES